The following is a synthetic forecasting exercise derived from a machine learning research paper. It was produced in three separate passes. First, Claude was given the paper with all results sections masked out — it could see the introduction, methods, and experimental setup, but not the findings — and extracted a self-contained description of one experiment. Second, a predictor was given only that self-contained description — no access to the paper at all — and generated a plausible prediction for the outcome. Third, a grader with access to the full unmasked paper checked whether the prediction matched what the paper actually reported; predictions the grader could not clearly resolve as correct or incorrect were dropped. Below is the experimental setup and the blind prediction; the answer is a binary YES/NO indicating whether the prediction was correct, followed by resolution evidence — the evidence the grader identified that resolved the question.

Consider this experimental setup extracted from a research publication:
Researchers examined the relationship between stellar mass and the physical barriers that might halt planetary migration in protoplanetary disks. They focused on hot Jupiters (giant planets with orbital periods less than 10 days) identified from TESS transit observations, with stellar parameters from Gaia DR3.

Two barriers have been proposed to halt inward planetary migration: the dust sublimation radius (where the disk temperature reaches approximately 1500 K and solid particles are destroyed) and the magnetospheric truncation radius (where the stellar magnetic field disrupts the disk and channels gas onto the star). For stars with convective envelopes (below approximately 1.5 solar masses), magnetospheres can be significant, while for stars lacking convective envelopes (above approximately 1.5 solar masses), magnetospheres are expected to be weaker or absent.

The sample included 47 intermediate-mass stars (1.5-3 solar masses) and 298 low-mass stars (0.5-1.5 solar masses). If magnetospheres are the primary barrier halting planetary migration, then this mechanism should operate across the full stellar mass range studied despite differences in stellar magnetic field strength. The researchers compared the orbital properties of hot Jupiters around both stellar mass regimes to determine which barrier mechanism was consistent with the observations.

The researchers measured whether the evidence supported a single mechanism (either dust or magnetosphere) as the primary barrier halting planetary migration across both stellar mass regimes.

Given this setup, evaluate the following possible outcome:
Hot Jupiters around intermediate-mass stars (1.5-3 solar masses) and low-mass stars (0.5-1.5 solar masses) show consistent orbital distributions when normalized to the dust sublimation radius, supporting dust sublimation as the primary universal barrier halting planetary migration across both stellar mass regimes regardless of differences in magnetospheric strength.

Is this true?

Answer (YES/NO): NO